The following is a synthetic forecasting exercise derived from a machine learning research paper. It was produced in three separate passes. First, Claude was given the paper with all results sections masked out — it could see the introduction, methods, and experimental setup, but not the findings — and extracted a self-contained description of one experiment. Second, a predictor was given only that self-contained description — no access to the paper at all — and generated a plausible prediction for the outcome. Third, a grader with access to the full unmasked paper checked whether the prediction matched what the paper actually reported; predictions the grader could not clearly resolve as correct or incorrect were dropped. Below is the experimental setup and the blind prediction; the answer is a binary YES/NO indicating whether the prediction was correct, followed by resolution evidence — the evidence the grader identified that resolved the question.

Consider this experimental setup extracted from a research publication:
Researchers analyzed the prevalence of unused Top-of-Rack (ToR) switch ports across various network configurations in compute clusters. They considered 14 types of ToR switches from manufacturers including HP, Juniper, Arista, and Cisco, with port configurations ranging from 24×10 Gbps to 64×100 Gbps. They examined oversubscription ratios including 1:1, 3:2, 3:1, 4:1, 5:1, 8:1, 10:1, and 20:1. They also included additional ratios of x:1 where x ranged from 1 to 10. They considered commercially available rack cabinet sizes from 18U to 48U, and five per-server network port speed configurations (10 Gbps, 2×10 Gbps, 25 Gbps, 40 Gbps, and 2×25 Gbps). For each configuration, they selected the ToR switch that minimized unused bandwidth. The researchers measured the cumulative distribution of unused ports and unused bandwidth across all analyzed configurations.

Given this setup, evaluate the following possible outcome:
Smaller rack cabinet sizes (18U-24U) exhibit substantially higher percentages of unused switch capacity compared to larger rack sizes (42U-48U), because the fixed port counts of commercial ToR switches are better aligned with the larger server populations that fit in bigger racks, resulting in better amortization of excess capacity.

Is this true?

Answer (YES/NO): NO